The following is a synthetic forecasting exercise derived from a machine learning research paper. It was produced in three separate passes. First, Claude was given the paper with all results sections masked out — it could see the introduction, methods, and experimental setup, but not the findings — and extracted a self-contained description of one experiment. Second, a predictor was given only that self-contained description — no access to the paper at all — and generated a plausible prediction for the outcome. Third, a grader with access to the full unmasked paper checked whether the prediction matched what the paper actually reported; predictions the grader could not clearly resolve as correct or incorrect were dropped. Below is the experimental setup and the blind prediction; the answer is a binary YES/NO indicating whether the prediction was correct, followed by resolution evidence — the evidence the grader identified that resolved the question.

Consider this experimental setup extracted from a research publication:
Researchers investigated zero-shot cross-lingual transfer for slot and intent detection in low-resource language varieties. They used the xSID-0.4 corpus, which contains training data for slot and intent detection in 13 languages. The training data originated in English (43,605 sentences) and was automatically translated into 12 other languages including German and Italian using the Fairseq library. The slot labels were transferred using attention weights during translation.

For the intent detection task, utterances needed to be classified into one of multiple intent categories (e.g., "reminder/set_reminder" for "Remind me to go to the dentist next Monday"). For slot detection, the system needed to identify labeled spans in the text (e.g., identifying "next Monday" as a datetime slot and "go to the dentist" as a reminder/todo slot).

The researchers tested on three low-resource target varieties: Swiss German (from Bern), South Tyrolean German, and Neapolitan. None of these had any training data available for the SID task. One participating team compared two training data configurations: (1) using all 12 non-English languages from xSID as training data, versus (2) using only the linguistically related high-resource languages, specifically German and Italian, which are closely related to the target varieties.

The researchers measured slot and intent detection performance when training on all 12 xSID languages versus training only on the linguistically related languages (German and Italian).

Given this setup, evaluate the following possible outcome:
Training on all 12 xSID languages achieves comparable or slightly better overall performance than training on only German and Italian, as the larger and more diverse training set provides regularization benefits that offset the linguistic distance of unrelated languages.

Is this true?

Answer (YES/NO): YES